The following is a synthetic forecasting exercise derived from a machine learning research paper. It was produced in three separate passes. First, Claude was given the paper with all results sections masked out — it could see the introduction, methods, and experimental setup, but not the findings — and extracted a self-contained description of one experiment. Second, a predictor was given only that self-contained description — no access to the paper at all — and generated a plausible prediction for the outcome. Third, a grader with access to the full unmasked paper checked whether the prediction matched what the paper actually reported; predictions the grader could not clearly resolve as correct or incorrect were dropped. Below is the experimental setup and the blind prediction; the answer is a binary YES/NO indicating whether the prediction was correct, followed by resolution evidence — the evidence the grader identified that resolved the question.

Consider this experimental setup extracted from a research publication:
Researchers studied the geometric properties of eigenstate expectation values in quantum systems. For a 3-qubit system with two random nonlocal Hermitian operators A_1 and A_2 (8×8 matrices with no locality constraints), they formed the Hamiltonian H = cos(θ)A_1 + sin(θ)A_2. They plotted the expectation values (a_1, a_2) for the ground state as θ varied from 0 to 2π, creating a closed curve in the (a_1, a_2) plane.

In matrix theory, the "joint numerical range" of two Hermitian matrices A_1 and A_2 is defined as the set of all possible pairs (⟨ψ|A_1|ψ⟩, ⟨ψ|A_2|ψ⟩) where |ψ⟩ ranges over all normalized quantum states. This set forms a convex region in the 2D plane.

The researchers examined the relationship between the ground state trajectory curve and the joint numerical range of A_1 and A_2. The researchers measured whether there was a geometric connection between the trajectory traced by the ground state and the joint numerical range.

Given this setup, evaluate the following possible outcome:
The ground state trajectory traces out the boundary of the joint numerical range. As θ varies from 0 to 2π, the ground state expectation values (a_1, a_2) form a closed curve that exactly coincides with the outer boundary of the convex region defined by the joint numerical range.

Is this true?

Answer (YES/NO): YES